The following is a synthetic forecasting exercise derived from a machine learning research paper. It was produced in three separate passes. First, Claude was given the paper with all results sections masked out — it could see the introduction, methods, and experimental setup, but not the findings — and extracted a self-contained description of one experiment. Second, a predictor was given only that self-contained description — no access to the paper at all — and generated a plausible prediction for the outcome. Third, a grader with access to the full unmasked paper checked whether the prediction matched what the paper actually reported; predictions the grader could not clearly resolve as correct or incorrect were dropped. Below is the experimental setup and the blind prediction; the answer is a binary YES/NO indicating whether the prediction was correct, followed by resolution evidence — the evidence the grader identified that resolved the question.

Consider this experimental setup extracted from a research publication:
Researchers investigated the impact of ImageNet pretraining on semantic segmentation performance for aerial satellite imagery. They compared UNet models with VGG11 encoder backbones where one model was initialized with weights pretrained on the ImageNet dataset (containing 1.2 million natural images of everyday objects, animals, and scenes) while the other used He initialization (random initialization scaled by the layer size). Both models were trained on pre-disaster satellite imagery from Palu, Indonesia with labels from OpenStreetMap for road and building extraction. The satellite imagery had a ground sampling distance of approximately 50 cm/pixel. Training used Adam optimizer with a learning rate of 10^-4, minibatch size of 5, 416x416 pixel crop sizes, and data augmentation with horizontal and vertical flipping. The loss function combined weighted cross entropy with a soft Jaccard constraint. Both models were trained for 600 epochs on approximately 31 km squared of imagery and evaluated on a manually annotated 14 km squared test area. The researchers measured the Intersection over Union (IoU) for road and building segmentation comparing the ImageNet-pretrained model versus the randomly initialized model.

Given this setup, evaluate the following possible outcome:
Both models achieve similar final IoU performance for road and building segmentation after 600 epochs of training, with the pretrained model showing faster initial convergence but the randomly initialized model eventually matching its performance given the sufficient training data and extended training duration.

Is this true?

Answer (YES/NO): NO